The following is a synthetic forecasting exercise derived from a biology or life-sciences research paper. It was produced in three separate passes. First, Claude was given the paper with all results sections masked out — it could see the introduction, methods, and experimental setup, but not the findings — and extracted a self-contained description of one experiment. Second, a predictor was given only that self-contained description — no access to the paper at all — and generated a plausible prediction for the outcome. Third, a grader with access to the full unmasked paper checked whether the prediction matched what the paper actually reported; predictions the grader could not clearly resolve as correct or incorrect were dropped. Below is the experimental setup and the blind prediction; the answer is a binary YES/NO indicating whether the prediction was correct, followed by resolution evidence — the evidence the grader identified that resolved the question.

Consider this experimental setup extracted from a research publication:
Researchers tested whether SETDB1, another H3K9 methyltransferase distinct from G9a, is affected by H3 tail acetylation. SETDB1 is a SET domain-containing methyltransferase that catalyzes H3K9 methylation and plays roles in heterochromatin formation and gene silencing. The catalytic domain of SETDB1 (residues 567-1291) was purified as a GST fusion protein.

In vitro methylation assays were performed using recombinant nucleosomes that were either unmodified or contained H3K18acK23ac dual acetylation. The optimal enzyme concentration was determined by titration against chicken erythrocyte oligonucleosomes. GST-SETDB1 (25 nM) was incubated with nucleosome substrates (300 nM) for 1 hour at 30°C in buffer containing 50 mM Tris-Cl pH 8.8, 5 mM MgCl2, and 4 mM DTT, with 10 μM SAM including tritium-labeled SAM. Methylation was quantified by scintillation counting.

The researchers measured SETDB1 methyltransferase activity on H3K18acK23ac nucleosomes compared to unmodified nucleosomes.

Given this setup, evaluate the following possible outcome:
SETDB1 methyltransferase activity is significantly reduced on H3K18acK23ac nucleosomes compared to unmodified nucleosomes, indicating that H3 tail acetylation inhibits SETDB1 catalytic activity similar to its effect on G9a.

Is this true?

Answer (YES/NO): NO